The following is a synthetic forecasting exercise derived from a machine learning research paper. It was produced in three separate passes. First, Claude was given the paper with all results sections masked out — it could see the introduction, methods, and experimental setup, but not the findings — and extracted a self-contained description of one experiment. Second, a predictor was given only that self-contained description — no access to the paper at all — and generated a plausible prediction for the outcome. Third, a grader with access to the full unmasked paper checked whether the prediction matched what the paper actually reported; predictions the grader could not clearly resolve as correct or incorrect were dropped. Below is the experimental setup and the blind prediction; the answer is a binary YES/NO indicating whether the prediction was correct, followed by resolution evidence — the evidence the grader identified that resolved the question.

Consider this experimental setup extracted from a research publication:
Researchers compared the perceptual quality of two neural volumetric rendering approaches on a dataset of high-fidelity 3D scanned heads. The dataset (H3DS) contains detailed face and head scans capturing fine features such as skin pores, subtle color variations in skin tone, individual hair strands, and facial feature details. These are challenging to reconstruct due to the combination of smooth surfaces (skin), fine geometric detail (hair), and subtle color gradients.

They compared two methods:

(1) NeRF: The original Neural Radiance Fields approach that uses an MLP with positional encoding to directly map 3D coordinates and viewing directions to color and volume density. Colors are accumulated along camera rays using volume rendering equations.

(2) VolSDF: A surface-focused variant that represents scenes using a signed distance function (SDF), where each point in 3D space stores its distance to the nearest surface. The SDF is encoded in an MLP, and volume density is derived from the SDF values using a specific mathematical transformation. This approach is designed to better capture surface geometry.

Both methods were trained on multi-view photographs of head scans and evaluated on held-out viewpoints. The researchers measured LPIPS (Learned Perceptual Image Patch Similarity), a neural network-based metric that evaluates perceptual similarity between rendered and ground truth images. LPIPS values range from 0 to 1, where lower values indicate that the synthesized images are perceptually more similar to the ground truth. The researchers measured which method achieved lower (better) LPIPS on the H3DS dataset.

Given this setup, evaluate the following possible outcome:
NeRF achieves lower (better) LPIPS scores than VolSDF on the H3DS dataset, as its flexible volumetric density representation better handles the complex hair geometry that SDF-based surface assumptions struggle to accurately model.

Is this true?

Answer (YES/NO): NO